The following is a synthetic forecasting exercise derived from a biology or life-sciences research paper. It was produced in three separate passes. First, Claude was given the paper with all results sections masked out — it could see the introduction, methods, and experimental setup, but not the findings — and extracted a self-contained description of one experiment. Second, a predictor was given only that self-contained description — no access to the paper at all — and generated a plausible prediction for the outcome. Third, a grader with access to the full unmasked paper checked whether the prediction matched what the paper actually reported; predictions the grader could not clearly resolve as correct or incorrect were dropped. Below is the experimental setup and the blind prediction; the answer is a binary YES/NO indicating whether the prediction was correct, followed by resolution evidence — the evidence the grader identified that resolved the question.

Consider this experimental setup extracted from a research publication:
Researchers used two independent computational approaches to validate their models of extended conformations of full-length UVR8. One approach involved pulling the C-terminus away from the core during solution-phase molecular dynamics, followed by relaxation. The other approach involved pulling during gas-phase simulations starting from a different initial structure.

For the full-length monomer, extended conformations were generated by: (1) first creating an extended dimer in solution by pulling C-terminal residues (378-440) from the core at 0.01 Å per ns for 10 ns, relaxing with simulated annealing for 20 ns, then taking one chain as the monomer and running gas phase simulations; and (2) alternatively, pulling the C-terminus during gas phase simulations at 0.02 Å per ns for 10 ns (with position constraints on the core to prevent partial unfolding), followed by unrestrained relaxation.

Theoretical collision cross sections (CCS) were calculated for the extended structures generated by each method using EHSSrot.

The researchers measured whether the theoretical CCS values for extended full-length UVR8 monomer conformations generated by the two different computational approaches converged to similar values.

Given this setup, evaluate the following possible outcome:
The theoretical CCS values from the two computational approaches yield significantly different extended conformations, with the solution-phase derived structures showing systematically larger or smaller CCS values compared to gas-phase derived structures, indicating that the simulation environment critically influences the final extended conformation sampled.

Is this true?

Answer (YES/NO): NO